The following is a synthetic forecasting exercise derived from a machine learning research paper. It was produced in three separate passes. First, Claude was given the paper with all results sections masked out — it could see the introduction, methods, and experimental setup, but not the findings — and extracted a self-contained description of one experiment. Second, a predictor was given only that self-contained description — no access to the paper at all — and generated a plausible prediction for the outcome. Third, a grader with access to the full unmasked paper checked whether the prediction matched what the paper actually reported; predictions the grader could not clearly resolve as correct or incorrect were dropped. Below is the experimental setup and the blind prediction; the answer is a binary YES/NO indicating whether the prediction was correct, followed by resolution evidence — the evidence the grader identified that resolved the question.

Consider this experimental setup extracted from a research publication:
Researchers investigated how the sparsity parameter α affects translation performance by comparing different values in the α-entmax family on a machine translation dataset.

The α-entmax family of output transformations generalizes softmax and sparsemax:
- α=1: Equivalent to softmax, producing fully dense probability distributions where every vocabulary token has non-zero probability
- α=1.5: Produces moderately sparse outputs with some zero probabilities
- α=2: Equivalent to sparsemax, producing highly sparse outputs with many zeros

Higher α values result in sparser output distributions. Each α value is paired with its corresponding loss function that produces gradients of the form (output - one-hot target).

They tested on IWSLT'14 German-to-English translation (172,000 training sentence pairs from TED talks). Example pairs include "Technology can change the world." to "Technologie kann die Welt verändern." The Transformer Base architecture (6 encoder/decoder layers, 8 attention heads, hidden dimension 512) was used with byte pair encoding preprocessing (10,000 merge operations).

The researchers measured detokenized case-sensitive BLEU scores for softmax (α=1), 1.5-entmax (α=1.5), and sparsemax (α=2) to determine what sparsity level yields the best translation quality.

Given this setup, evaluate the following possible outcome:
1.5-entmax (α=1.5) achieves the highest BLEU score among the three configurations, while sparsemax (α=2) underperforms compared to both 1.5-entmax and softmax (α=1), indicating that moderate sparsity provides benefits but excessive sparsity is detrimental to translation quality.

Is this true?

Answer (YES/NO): NO